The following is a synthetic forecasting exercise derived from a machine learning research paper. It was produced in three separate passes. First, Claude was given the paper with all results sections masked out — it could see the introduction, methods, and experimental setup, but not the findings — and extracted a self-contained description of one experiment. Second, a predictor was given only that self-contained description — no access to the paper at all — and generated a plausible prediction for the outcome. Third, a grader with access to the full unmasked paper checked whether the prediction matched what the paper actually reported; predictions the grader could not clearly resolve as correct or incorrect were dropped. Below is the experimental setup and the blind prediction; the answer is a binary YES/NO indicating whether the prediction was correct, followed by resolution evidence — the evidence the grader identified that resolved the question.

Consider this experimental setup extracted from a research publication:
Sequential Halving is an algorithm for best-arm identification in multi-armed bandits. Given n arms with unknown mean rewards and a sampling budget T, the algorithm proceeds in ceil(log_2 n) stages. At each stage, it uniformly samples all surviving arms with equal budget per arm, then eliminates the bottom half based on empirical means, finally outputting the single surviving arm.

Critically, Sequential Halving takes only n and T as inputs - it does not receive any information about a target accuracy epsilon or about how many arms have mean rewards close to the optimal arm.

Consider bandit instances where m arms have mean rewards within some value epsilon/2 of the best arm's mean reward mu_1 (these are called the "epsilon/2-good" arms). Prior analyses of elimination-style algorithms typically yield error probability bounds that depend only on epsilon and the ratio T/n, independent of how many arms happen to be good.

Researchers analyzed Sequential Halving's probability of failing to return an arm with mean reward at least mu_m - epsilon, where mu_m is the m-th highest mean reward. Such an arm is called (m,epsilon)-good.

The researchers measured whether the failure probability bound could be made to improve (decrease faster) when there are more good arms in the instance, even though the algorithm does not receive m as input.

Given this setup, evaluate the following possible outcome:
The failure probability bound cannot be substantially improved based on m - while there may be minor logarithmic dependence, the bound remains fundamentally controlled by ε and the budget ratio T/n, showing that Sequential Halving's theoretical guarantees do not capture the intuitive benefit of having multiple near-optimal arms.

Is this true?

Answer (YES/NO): NO